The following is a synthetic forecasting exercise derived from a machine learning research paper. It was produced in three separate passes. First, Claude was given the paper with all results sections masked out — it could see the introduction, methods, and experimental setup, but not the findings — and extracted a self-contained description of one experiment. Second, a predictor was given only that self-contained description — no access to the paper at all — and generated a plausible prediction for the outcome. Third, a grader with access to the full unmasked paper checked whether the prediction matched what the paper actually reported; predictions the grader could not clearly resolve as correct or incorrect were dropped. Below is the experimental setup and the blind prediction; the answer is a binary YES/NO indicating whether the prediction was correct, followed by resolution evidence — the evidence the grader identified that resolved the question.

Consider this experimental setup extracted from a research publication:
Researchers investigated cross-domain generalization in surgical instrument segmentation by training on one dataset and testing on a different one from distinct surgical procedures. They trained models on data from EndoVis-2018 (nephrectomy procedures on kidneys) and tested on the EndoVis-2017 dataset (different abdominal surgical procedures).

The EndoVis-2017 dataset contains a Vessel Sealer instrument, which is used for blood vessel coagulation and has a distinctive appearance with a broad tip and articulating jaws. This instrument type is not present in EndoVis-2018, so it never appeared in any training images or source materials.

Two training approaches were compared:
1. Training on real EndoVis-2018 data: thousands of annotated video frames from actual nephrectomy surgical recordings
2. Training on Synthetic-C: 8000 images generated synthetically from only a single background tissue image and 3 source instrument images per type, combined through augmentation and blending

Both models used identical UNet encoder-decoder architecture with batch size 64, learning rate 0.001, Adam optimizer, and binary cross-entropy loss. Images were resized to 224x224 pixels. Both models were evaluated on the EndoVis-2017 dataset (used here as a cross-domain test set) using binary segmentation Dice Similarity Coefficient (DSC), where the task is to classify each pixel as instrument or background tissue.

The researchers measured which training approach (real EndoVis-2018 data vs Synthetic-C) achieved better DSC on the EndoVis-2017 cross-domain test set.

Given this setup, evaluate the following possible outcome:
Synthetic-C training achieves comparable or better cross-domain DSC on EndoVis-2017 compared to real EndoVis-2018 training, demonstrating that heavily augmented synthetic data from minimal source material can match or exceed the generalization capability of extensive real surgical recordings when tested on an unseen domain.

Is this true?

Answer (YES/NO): NO